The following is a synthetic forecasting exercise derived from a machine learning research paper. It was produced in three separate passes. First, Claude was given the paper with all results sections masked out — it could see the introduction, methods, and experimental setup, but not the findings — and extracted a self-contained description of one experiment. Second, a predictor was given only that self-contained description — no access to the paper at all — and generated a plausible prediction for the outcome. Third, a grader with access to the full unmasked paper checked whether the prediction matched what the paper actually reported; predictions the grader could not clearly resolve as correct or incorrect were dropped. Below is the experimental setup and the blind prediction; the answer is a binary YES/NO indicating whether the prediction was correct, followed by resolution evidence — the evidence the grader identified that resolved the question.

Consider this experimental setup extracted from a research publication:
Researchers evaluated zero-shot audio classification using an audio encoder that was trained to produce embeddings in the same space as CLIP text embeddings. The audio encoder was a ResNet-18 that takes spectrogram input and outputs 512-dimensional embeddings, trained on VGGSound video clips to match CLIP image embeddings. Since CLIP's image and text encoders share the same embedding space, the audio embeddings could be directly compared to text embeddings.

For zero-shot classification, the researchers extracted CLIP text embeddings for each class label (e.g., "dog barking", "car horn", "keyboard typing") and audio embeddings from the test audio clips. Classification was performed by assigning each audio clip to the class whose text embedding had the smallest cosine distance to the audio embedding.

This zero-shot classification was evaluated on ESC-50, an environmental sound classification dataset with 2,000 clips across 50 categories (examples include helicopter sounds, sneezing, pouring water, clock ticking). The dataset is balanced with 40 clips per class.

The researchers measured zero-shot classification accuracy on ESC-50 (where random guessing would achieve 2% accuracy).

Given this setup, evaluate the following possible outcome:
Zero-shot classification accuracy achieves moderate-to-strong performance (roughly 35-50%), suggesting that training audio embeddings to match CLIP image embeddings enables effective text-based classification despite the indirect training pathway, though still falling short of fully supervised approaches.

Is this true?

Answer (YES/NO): YES